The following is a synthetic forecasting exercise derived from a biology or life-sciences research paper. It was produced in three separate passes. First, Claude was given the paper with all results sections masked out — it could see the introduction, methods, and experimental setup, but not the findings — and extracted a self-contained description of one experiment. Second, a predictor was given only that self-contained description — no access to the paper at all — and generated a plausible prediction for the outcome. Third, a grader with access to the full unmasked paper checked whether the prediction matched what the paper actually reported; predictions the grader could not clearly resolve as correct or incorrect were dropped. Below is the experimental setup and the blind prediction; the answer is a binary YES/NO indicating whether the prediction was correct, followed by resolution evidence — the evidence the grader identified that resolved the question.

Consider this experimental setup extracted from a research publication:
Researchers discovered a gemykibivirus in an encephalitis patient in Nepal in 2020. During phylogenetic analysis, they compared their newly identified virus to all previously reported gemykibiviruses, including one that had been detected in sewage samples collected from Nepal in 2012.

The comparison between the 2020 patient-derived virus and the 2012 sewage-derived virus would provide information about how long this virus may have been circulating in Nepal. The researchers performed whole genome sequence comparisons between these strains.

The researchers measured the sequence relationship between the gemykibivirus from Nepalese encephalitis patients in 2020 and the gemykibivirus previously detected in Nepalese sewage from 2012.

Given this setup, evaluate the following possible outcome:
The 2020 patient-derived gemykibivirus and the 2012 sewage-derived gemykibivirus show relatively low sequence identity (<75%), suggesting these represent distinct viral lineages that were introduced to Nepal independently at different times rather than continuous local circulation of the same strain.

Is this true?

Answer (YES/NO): NO